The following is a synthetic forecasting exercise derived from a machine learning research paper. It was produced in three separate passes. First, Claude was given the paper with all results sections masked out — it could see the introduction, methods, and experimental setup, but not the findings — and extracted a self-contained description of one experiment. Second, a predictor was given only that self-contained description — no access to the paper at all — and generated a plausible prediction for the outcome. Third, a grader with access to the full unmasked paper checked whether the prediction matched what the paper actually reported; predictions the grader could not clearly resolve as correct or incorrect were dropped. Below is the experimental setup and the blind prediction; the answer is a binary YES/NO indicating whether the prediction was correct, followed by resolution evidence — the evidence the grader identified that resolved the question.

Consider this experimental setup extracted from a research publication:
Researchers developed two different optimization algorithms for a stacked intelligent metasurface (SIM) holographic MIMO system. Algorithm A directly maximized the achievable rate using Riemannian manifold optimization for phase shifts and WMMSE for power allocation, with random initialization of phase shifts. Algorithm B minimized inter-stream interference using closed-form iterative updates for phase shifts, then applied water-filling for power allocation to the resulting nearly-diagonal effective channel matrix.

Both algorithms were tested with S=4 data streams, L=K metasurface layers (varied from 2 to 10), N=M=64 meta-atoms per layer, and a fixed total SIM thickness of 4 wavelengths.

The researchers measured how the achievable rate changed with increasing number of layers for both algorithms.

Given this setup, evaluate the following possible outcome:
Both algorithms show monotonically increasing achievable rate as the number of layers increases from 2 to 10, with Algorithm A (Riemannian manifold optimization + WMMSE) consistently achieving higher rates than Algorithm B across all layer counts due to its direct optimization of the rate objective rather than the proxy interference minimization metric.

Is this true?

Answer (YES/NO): NO